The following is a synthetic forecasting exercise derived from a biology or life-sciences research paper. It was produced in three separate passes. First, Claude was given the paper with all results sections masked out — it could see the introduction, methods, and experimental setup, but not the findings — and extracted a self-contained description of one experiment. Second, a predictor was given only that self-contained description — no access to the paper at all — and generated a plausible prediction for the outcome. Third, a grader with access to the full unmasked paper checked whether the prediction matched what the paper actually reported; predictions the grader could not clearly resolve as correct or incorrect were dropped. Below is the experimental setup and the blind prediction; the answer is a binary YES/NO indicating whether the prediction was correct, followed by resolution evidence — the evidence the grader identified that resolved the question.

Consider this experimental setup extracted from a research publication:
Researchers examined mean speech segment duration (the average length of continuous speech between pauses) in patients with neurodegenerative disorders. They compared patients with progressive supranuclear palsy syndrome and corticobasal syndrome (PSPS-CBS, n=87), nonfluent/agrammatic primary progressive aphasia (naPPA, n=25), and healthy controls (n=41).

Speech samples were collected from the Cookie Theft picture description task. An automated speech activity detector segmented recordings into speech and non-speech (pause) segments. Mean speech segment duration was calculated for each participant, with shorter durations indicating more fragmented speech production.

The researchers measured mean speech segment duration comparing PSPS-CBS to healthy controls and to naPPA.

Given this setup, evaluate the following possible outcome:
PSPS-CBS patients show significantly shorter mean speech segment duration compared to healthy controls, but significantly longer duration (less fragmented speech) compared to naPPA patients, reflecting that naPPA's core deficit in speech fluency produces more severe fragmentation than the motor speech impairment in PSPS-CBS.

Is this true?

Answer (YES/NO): YES